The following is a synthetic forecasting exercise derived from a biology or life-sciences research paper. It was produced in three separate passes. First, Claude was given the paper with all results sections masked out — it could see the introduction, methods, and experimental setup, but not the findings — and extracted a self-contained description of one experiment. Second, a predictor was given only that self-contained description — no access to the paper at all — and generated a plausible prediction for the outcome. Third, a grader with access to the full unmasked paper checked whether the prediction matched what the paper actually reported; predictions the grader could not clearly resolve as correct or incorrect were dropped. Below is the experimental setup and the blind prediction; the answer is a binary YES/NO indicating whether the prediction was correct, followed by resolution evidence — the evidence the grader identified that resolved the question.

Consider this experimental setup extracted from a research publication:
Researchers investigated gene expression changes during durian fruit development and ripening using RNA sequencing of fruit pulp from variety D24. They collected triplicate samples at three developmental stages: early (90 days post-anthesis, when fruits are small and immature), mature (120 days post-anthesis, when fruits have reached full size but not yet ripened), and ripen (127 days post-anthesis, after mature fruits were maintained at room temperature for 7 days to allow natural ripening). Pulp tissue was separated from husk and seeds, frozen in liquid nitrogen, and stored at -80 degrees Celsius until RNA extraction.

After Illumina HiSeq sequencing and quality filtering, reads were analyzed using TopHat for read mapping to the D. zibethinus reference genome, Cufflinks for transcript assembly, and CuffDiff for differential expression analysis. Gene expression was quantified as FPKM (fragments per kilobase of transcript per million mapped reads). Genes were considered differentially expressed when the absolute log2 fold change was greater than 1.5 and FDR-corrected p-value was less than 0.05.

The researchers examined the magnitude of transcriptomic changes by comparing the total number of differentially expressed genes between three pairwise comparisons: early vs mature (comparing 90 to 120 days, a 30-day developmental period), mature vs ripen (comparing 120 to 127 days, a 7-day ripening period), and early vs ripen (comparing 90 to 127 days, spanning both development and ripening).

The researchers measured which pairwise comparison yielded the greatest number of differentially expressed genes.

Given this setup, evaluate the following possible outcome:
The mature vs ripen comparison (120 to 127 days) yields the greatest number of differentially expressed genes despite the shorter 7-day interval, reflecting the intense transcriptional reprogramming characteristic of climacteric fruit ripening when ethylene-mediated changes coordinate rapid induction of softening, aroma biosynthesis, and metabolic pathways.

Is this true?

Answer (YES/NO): YES